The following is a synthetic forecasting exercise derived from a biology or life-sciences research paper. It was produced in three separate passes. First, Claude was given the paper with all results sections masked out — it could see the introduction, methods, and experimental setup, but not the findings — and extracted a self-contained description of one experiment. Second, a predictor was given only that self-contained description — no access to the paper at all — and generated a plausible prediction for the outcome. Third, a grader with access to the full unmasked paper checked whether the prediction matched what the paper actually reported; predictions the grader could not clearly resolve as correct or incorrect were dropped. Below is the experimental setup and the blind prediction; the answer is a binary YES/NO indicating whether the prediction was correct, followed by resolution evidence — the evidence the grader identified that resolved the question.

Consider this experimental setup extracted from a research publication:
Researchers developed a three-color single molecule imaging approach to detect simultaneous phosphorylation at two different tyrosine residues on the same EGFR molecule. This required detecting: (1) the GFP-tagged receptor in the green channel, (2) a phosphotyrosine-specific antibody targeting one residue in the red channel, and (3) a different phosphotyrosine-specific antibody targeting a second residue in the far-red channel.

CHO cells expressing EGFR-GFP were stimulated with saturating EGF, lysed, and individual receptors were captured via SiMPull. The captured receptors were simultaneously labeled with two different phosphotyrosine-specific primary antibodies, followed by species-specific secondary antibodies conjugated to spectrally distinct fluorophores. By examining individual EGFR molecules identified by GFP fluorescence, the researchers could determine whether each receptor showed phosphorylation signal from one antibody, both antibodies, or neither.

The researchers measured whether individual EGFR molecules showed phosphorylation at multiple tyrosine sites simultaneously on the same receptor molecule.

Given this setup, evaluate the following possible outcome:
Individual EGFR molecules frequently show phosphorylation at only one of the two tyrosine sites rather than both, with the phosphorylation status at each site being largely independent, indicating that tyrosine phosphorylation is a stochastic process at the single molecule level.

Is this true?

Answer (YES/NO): NO